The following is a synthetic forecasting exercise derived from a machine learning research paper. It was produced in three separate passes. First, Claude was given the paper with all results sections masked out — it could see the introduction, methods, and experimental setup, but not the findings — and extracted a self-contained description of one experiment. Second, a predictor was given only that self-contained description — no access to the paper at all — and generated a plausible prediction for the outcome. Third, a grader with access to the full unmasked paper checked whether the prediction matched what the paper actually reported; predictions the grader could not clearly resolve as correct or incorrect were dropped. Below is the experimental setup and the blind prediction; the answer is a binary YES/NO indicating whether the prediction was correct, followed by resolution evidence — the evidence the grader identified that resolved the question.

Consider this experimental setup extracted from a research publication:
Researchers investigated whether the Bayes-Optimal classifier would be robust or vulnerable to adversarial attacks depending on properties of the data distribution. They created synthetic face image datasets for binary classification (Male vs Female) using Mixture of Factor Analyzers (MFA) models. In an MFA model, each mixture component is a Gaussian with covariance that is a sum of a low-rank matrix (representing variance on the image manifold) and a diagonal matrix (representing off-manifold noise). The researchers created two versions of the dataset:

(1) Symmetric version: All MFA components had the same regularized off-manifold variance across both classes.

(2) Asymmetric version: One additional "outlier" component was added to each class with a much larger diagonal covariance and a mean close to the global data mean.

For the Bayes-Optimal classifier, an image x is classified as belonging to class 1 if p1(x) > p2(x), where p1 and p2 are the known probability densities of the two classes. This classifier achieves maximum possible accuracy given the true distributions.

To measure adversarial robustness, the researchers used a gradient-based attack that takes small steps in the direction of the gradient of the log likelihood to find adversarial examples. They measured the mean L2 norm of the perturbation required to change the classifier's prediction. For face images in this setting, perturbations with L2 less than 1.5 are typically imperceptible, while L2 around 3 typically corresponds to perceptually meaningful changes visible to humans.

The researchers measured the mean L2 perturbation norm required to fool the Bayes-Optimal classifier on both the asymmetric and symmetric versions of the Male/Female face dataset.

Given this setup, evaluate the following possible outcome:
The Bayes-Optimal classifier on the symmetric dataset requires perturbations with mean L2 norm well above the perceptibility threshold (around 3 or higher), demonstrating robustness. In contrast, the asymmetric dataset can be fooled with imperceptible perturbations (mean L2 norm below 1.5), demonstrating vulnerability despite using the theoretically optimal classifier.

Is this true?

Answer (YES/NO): YES